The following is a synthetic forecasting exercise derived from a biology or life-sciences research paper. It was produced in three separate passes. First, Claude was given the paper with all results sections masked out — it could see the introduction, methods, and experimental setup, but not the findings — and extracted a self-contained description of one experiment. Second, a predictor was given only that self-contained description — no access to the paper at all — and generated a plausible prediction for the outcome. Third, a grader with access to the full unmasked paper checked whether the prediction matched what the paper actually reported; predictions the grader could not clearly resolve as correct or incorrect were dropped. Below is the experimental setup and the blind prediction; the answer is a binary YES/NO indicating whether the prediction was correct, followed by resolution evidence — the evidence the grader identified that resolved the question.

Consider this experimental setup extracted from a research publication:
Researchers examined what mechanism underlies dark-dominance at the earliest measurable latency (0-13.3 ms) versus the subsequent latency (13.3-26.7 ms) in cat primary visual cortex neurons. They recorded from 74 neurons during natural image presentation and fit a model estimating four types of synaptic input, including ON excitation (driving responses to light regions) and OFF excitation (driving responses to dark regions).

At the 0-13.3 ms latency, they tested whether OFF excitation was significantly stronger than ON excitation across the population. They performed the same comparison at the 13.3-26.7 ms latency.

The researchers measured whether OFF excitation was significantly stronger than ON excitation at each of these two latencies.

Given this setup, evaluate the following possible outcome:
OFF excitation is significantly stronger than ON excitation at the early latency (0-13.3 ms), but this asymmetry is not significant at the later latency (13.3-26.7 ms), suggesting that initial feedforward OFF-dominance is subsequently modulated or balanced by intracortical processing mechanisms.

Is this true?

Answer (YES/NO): YES